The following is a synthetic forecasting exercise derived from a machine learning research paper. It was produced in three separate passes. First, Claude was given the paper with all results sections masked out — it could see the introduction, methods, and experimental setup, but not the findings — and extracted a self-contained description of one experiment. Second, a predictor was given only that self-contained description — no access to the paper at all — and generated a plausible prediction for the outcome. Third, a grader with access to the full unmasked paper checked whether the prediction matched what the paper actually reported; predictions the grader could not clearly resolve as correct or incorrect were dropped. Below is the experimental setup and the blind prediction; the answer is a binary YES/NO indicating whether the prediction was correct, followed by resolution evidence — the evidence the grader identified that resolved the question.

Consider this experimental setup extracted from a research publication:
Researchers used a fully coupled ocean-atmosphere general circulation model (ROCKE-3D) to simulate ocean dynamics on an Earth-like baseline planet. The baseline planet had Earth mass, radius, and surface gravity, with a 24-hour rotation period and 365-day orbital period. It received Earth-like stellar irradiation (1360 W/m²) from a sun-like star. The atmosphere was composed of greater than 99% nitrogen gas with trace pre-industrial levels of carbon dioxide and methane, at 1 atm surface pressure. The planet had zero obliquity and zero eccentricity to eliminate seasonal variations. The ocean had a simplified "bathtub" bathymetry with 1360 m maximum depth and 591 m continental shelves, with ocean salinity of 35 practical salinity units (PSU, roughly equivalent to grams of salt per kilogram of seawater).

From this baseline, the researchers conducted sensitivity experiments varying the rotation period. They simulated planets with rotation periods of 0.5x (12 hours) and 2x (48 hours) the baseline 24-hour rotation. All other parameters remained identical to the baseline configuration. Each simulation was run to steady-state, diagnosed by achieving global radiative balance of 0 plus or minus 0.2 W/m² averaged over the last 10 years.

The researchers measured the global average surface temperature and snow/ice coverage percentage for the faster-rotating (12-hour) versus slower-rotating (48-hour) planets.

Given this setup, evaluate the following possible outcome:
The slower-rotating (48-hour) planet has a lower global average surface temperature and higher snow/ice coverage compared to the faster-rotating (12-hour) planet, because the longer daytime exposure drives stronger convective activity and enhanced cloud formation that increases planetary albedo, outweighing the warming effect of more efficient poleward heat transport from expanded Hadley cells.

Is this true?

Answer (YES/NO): NO